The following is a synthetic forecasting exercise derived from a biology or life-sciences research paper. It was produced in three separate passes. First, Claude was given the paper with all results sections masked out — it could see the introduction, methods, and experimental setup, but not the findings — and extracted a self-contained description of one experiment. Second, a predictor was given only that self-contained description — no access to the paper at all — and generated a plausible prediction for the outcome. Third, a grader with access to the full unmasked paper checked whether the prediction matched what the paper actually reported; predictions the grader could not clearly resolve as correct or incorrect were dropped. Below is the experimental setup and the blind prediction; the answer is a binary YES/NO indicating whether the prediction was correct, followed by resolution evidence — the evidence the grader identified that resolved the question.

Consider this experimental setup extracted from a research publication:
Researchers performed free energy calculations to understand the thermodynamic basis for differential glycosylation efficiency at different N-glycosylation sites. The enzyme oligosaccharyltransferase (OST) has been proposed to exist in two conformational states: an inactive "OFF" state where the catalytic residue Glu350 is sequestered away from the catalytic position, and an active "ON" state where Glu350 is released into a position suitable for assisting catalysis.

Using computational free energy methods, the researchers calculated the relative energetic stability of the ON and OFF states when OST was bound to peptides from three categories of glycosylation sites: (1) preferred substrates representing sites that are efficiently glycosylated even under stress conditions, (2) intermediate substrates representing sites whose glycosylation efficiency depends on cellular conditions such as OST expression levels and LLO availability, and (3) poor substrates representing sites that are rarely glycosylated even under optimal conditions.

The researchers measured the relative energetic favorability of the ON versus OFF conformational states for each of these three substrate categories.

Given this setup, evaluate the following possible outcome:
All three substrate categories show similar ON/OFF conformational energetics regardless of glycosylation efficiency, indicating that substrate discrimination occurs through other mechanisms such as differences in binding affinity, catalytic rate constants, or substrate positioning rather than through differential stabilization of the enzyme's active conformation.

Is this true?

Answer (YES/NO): NO